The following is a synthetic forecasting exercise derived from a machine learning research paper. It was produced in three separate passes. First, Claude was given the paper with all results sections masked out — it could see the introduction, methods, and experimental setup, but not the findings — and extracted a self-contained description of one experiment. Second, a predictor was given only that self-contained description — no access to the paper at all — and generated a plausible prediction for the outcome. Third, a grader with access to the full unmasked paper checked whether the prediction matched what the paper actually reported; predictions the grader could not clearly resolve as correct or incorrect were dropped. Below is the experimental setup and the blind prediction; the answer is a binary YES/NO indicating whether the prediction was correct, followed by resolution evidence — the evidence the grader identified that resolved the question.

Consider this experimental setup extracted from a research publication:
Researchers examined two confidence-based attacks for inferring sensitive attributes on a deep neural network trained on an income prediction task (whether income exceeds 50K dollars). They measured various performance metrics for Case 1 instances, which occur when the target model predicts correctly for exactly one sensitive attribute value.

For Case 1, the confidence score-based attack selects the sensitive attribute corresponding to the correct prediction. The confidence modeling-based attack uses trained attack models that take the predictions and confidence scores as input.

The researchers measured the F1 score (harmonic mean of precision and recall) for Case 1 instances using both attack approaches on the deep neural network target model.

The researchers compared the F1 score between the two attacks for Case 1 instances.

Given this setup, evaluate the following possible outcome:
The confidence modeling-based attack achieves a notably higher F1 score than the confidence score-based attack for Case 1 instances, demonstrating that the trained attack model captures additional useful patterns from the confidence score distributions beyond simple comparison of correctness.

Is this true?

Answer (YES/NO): NO